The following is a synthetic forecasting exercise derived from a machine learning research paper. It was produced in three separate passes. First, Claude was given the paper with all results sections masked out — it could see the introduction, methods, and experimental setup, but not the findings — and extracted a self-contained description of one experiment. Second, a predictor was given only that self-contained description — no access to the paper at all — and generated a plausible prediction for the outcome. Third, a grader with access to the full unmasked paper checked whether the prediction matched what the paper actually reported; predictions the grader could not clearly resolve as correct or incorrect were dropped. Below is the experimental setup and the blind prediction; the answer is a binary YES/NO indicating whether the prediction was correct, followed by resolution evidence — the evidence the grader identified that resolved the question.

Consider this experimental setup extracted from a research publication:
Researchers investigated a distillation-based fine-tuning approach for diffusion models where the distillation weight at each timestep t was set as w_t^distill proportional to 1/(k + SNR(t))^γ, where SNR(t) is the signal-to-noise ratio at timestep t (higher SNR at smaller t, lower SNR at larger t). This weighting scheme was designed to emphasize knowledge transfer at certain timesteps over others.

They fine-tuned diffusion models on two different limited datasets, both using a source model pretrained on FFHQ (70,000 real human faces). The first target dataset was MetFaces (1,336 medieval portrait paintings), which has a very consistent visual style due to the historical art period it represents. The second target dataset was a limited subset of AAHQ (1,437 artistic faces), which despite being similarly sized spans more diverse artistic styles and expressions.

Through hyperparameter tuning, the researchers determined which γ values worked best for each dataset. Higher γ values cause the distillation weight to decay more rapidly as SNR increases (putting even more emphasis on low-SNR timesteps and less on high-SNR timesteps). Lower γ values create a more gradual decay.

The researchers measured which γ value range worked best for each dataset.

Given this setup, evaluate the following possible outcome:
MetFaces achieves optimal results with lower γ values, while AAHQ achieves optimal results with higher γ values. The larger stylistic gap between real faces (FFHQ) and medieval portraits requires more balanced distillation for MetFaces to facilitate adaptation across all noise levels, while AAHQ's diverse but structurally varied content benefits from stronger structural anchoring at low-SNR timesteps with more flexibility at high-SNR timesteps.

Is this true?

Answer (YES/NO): YES